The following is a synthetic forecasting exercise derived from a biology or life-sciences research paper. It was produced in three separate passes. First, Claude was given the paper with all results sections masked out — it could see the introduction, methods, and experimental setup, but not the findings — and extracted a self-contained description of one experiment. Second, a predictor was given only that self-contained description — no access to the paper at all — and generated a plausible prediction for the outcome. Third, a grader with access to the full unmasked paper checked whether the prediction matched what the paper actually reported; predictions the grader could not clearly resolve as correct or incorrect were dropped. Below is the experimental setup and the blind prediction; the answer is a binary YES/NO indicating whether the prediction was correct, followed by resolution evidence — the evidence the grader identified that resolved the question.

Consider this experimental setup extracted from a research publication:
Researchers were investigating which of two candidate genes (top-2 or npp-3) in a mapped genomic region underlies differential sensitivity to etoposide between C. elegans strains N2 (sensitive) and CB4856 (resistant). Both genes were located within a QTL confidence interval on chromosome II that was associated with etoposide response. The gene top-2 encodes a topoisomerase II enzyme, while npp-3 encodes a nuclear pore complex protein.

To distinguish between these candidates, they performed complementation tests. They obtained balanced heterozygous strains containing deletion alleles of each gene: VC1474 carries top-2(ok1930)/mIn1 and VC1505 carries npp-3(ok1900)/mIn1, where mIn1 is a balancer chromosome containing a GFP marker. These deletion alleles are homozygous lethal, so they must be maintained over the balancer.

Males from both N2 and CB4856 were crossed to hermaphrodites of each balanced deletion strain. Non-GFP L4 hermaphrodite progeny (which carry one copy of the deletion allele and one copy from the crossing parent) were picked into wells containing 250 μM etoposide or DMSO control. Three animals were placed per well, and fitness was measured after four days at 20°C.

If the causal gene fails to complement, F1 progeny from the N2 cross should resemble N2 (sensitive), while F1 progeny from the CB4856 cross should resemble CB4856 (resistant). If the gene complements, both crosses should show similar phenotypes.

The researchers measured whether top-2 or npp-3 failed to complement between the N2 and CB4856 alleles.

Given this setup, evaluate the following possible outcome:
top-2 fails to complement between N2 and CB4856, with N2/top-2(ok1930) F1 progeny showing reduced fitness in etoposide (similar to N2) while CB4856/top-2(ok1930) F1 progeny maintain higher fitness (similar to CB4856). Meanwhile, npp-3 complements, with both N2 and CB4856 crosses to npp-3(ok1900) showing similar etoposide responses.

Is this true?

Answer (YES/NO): NO